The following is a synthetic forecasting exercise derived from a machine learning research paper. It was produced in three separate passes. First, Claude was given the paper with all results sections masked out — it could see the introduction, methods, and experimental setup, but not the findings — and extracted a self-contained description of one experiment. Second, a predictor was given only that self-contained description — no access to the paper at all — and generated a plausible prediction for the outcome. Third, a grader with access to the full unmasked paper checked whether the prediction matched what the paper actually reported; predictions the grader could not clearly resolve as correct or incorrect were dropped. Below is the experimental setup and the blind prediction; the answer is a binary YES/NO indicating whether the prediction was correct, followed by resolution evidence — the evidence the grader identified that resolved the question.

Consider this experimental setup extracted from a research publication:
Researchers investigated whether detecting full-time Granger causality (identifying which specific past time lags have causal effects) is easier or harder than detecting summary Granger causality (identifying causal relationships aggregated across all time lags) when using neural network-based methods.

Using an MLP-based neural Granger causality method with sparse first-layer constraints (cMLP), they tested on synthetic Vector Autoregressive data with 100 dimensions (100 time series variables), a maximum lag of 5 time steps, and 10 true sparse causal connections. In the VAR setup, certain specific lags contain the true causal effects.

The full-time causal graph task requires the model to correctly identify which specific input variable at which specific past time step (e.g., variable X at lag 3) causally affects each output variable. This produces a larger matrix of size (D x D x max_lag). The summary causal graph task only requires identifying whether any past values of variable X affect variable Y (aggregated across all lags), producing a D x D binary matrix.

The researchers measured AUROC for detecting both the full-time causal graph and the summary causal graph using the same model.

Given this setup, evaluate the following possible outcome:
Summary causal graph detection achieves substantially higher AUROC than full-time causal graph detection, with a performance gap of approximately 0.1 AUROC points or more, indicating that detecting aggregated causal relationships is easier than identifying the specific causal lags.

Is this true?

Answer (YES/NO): NO